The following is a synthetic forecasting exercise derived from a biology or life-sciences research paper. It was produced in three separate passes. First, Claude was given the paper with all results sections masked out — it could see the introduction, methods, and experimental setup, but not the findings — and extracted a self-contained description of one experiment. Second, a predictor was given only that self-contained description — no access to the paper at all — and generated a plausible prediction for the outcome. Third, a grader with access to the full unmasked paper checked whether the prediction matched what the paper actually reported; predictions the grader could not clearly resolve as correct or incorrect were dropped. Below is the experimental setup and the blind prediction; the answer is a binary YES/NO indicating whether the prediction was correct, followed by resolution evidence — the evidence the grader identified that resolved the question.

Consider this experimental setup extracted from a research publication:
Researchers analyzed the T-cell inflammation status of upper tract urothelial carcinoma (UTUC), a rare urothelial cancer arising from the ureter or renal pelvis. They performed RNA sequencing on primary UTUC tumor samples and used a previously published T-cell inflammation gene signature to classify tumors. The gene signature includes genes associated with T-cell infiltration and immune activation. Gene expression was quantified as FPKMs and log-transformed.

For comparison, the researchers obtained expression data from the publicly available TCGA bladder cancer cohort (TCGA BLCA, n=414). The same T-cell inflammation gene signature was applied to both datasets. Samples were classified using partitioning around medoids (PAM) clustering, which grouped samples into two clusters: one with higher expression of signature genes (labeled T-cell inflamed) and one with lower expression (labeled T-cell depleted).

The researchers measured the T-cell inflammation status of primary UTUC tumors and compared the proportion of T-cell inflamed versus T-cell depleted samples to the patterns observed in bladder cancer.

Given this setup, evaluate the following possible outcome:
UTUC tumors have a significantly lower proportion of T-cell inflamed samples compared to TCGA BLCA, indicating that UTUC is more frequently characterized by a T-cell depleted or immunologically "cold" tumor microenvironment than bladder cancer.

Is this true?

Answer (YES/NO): YES